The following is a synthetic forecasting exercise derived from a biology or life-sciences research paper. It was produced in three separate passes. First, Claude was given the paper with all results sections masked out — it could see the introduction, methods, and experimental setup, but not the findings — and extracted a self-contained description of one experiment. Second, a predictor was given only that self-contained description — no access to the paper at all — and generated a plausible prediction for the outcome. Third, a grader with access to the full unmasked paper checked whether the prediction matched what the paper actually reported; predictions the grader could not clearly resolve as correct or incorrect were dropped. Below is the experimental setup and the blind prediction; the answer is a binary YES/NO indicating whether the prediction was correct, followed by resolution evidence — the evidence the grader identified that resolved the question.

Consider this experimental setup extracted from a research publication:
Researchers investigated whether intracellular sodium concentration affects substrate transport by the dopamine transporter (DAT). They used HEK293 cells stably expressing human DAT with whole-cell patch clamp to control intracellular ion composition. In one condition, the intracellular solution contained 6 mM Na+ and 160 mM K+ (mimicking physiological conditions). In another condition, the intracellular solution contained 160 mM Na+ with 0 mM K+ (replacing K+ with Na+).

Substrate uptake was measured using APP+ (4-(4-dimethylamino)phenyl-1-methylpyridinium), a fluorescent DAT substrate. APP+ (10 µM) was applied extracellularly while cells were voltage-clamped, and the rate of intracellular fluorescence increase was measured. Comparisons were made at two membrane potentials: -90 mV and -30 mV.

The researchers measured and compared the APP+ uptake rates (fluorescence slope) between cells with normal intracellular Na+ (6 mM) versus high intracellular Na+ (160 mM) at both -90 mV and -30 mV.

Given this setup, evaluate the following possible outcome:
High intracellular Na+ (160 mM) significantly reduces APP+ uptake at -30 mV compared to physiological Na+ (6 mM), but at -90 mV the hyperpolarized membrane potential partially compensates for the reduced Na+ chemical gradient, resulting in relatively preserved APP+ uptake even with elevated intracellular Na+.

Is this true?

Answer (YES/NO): YES